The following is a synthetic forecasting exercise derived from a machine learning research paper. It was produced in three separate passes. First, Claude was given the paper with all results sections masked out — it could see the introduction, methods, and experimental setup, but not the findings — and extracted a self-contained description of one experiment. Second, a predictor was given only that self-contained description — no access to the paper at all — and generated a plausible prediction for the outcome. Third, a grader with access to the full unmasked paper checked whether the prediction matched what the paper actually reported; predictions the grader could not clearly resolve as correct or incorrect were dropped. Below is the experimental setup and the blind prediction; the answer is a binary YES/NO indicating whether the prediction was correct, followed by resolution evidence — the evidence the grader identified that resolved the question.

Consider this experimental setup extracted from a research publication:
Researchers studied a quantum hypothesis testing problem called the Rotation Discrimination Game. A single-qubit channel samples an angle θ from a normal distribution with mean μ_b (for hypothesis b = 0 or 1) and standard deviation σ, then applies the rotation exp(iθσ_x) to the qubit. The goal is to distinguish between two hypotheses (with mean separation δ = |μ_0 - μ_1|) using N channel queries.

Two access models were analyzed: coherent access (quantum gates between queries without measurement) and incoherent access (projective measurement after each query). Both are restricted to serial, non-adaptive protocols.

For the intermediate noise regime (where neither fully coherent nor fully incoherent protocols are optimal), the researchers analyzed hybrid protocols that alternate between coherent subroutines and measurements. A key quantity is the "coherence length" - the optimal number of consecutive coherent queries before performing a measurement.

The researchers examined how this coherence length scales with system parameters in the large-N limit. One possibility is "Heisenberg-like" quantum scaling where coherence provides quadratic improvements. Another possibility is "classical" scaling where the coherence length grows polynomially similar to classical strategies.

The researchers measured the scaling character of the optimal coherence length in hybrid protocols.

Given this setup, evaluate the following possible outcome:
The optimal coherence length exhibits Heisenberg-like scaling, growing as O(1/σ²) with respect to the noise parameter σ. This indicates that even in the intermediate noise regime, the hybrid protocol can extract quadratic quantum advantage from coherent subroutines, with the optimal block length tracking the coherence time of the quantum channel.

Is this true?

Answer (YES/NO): NO